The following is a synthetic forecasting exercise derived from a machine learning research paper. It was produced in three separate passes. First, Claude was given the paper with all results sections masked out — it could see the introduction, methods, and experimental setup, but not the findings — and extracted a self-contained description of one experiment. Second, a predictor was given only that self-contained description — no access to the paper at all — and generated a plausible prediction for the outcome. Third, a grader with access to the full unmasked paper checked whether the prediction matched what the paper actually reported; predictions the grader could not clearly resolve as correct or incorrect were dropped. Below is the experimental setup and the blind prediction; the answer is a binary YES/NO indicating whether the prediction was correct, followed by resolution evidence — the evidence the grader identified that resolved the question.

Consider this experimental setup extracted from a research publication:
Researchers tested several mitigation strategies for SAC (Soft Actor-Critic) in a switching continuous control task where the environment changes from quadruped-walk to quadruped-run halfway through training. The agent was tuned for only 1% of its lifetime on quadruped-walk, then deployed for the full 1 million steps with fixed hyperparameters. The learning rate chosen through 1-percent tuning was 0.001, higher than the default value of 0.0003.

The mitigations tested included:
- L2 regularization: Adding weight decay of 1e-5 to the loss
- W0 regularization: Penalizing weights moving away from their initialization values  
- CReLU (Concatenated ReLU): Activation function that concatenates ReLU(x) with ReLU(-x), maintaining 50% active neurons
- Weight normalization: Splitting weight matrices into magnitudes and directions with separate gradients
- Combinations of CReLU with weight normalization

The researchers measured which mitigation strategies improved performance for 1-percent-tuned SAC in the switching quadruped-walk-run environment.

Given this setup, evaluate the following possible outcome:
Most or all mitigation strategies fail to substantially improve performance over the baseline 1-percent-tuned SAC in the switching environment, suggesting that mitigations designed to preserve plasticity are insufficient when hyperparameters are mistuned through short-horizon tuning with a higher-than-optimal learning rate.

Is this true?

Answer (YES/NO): NO